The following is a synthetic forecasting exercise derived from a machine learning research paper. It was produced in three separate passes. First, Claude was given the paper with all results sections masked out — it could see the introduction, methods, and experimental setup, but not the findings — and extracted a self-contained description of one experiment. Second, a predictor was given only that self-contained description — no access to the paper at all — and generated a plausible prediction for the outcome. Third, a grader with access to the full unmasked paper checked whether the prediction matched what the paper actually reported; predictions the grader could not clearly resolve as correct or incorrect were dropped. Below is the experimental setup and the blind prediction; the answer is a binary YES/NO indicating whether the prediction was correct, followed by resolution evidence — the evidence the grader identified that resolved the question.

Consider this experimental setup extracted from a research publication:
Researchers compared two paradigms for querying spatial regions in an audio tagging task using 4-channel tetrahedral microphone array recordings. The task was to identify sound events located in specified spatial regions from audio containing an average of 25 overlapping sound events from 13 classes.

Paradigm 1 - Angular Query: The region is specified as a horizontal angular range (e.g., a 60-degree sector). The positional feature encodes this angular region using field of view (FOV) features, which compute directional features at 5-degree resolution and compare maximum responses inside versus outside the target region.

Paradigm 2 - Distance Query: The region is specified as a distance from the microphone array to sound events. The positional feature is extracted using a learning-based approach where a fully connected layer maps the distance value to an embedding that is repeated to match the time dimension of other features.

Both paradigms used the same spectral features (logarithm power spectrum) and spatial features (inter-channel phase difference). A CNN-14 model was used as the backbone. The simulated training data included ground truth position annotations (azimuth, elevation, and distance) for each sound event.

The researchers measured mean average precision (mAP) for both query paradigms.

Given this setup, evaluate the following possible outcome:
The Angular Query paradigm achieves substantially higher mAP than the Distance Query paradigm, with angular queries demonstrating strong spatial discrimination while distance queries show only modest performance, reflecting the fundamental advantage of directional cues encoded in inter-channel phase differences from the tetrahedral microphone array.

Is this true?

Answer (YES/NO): NO